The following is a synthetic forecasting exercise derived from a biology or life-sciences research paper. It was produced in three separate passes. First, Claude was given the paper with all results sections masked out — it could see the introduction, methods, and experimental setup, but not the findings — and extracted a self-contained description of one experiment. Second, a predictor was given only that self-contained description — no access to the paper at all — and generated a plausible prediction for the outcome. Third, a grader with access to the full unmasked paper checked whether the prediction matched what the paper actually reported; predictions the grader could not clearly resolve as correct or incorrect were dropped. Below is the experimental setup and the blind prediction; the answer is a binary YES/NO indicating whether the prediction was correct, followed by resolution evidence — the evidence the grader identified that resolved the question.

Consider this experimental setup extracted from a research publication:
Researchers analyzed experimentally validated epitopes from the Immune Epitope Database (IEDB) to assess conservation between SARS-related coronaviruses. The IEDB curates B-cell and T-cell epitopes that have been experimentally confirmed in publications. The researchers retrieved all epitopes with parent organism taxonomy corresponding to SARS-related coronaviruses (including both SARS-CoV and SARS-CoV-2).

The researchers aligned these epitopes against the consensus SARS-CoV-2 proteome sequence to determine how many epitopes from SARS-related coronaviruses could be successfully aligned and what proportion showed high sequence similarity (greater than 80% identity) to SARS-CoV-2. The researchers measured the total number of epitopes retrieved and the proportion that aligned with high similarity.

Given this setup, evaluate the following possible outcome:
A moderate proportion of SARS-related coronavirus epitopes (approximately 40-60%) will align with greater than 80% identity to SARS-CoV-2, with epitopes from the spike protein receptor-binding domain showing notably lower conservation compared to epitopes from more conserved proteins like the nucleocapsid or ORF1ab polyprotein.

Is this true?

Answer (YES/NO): NO